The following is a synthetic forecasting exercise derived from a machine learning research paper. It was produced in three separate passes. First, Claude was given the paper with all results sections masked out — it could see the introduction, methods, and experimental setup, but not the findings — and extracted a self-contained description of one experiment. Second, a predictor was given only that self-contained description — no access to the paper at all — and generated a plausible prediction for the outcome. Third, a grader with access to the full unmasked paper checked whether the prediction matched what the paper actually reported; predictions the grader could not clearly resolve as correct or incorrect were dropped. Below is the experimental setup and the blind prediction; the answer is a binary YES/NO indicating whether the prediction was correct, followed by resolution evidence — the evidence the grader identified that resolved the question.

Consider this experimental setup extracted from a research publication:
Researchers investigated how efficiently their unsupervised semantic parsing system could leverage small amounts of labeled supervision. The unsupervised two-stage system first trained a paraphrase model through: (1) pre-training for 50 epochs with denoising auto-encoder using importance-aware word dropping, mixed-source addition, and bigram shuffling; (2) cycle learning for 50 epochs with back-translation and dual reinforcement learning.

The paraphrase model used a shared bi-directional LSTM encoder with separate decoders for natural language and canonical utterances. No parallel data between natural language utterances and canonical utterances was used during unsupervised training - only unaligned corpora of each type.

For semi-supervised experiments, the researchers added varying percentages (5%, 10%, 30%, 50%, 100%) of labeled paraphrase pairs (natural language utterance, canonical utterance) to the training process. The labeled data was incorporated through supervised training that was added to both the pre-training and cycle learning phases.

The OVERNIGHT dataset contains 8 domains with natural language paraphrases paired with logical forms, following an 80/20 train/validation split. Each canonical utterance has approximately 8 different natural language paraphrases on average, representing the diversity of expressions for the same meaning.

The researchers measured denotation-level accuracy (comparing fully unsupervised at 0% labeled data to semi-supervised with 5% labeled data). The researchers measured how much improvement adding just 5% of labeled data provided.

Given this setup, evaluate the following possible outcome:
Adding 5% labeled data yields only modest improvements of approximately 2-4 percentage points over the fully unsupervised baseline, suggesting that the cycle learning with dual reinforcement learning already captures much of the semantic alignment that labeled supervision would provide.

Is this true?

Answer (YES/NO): NO